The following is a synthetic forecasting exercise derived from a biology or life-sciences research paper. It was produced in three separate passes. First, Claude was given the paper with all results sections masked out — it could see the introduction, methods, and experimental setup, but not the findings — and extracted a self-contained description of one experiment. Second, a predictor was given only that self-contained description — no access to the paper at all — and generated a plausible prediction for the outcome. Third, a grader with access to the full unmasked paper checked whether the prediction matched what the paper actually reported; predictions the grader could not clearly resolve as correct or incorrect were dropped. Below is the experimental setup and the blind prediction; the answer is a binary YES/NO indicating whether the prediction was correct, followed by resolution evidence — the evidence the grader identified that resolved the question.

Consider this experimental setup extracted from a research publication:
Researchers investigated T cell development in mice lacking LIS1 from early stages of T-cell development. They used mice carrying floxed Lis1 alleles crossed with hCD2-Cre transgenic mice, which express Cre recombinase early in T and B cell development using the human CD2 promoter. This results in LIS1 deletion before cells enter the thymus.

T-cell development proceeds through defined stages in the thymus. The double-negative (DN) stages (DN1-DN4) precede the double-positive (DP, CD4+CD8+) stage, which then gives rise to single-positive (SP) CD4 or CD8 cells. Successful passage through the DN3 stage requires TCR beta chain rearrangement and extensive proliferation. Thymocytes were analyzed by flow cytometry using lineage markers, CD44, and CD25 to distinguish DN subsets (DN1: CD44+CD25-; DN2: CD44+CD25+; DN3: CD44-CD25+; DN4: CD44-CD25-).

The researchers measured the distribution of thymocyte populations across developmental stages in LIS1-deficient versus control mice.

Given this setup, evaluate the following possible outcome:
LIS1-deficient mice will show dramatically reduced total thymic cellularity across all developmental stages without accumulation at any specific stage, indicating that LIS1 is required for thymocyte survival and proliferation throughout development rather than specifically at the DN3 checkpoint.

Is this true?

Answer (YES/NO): NO